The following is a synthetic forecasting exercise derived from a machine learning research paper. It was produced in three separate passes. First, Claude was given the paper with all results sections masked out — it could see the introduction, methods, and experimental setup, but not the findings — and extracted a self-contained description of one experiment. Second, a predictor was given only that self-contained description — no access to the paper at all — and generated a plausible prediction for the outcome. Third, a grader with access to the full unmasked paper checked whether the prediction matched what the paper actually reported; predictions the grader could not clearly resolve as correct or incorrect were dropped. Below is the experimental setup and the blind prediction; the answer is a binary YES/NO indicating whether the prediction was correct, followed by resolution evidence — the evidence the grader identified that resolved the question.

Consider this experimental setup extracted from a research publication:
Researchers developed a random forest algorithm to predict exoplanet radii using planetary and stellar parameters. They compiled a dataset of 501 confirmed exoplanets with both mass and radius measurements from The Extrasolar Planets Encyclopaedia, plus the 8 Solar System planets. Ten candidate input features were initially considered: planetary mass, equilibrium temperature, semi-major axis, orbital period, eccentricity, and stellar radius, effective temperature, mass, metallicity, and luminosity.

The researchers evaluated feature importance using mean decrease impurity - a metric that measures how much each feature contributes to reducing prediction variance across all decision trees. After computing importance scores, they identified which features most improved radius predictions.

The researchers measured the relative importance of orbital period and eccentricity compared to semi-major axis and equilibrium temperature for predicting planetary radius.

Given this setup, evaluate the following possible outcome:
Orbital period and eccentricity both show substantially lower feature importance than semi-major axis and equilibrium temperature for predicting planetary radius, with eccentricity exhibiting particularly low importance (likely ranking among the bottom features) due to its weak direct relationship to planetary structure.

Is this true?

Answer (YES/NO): YES